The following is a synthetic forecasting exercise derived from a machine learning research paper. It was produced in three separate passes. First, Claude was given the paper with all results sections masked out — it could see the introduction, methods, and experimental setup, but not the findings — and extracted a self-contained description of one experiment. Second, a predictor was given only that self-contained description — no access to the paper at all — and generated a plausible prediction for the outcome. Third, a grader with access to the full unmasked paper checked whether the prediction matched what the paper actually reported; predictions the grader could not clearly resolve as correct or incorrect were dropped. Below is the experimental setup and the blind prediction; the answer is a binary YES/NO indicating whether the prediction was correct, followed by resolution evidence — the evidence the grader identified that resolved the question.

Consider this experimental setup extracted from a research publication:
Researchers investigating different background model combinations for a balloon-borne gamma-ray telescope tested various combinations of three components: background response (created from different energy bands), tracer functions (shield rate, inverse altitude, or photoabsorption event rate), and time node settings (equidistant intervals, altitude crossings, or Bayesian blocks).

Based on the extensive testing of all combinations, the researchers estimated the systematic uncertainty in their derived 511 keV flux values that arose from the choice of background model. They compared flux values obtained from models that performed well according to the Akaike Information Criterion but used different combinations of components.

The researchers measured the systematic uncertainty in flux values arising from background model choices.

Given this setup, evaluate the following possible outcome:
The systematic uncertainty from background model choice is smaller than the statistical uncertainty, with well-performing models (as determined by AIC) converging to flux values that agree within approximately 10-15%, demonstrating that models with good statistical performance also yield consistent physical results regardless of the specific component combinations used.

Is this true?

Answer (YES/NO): NO